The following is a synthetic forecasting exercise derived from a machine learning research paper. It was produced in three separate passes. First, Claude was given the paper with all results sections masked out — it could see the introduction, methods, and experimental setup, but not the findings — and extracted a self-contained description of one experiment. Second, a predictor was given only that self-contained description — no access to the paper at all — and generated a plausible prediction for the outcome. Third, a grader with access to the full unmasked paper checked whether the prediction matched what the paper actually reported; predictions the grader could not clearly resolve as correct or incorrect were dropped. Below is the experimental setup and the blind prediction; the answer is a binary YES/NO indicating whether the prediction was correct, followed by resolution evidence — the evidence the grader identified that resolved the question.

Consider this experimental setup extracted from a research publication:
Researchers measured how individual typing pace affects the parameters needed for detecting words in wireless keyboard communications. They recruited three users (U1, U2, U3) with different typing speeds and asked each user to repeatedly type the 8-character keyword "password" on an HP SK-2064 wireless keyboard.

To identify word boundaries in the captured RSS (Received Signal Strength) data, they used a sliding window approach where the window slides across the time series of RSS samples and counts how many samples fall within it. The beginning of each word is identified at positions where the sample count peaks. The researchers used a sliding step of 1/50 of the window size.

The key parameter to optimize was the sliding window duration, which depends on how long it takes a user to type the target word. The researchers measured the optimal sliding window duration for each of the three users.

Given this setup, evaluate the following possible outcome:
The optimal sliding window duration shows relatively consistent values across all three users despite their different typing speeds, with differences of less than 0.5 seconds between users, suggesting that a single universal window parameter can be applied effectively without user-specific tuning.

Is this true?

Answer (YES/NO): NO